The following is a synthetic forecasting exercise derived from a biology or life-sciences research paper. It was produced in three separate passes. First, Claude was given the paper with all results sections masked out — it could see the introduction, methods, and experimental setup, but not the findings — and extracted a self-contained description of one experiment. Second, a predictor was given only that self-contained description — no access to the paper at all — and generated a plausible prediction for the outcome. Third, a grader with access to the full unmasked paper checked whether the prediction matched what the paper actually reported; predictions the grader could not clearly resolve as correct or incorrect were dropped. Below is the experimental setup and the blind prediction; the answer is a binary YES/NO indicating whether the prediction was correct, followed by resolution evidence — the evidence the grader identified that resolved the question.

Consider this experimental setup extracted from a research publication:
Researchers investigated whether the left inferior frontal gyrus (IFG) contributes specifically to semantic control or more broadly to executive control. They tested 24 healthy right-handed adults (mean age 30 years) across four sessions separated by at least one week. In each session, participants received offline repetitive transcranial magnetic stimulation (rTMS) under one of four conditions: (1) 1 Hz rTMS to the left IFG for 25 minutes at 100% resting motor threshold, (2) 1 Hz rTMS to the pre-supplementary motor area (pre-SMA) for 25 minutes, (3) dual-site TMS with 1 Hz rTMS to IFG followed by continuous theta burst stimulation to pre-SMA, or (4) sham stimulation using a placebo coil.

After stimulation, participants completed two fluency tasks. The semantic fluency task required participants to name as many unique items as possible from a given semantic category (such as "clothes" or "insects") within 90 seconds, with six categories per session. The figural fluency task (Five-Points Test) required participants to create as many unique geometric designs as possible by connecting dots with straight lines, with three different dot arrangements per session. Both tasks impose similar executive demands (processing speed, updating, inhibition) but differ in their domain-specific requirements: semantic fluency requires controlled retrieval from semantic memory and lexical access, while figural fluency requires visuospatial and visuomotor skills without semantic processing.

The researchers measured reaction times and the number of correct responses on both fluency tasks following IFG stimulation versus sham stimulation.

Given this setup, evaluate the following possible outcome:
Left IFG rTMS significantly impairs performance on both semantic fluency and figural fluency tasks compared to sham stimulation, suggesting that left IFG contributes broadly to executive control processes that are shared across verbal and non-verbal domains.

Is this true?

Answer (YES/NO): YES